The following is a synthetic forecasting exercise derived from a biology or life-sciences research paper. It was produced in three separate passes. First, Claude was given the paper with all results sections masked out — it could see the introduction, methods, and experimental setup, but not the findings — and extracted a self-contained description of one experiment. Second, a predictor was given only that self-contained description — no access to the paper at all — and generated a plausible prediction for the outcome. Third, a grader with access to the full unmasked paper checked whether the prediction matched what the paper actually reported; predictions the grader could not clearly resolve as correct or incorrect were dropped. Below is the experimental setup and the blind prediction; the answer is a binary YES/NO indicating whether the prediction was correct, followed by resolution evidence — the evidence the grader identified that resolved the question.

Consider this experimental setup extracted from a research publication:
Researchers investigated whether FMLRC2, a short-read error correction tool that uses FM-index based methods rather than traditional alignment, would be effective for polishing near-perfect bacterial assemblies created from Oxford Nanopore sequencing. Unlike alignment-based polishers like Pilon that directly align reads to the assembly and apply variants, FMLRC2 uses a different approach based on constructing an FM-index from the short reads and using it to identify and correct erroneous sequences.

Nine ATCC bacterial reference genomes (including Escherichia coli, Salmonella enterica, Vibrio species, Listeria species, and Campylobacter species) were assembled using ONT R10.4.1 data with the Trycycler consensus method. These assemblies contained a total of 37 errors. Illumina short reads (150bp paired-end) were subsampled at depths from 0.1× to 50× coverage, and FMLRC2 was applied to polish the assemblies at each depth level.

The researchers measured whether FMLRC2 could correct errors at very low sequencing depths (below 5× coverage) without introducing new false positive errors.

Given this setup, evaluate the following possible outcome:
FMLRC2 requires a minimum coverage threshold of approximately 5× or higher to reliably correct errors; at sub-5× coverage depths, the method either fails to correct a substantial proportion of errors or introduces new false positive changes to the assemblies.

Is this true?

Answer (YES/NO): NO